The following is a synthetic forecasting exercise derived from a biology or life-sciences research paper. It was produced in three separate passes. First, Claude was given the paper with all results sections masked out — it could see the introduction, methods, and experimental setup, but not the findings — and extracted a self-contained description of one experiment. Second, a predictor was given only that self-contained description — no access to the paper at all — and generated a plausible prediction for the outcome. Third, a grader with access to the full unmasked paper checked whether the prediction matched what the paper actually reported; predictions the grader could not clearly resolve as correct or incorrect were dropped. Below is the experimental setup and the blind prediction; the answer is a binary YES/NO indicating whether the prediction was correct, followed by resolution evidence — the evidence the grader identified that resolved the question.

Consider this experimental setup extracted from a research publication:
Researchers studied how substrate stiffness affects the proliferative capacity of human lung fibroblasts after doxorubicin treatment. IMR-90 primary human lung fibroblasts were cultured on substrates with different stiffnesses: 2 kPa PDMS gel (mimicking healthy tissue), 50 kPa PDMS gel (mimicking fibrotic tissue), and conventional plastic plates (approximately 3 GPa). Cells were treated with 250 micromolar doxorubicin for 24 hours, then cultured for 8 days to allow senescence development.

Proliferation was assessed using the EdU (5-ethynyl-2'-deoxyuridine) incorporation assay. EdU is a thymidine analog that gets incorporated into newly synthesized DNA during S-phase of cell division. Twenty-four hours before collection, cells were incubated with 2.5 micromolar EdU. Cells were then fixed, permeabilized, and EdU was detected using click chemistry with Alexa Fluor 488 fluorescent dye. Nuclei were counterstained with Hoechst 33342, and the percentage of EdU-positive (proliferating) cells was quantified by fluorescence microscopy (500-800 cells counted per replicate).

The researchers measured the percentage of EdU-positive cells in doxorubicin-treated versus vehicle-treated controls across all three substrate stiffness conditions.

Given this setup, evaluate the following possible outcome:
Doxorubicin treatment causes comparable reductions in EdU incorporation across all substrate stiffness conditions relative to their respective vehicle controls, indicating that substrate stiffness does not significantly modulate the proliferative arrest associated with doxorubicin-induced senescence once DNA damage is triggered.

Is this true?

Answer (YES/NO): YES